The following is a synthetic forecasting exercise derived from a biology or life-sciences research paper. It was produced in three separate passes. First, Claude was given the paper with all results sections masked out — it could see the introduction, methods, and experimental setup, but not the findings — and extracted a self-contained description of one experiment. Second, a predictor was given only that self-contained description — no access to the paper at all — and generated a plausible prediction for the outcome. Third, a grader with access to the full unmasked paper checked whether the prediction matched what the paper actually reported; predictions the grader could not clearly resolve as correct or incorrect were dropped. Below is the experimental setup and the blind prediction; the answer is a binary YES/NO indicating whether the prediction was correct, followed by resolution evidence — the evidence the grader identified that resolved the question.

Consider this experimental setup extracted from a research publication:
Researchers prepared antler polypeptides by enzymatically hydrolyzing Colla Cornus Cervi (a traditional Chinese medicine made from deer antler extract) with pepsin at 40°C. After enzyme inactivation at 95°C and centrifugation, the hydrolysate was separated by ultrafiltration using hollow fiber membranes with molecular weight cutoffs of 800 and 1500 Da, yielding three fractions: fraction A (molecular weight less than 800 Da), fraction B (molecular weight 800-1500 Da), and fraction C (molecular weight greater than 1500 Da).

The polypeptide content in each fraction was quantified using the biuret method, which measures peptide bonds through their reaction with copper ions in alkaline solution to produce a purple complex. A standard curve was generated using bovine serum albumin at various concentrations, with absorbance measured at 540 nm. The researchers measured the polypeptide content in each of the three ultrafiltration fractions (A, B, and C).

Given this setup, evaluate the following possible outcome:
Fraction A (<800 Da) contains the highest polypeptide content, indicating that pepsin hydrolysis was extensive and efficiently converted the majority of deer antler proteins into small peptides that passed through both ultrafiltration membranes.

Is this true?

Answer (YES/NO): NO